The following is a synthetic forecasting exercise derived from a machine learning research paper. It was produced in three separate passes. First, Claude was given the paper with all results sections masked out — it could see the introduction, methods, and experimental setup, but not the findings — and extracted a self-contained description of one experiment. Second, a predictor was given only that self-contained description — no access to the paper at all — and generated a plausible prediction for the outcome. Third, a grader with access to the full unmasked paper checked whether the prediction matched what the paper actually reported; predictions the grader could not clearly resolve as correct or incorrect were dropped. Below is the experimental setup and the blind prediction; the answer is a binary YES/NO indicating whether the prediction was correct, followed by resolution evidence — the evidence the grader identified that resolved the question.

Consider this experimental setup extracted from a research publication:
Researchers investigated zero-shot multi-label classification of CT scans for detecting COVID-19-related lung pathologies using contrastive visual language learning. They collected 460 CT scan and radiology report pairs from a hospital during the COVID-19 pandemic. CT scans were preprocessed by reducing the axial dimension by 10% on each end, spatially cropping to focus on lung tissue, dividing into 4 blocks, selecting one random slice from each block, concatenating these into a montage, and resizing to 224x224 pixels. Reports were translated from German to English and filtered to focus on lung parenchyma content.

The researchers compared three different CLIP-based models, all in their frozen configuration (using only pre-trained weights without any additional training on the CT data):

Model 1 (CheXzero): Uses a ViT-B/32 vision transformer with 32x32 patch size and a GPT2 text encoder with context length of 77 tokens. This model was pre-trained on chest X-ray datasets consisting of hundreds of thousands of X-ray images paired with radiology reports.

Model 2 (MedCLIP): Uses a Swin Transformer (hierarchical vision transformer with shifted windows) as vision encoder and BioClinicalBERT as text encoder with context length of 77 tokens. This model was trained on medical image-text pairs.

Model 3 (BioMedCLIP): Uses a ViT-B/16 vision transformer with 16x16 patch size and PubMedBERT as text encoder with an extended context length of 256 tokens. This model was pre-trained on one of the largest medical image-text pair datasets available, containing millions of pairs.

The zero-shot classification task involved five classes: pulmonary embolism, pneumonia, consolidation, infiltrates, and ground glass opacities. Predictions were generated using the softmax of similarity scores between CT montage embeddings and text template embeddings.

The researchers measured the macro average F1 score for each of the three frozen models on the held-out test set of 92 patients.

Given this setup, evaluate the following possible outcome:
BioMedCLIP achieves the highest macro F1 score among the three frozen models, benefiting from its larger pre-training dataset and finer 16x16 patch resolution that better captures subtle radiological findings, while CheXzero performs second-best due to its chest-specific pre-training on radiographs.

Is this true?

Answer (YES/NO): NO